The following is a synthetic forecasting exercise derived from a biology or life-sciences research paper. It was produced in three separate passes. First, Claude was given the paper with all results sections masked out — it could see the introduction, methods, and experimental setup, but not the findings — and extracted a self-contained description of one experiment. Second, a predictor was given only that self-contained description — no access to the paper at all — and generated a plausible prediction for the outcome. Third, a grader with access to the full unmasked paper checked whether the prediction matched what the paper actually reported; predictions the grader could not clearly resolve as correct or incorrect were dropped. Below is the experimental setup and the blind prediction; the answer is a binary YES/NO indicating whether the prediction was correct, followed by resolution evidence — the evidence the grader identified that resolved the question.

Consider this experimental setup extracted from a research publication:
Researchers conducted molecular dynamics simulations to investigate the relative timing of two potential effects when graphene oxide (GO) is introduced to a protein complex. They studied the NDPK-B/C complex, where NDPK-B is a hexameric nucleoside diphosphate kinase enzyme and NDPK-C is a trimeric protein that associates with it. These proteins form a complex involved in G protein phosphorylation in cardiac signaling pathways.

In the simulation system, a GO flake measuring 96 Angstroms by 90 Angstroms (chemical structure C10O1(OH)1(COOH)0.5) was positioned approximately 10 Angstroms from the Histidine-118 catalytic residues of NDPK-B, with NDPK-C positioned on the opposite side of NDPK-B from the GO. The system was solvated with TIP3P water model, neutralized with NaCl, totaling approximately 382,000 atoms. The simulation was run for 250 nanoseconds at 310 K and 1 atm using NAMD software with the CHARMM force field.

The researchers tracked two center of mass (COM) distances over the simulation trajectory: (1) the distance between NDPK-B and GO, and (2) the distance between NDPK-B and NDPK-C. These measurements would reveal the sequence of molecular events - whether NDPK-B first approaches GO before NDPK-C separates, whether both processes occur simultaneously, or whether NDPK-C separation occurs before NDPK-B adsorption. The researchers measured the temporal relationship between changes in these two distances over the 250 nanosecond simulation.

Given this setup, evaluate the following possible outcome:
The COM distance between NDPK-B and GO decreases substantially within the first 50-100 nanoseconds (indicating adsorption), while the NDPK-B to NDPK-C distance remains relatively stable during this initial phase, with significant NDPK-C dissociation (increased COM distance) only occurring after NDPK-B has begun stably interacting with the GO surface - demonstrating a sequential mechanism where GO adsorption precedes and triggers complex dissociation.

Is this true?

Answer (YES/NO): NO